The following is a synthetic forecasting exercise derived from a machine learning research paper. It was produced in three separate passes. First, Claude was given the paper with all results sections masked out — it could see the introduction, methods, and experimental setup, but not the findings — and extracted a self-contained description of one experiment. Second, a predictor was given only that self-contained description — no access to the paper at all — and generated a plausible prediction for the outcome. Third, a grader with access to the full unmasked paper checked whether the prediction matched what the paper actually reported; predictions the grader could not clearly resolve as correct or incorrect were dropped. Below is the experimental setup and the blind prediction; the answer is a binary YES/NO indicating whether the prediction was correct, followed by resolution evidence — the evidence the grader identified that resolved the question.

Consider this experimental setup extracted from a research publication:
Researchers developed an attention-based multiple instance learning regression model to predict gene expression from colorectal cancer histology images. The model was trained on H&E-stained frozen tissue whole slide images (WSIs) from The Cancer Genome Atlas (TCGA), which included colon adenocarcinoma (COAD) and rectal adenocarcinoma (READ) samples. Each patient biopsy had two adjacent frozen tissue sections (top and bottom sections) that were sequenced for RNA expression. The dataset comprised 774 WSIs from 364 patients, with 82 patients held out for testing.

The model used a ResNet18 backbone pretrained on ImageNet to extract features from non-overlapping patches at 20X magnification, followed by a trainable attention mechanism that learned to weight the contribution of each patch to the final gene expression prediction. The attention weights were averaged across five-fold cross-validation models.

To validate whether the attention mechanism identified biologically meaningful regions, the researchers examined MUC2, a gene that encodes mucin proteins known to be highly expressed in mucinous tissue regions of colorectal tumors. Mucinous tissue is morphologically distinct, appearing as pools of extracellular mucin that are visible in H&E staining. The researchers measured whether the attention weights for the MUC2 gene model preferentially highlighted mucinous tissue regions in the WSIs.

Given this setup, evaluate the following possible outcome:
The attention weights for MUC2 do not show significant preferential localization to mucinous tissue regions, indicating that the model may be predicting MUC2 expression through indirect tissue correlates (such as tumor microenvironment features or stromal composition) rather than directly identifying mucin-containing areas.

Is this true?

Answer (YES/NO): NO